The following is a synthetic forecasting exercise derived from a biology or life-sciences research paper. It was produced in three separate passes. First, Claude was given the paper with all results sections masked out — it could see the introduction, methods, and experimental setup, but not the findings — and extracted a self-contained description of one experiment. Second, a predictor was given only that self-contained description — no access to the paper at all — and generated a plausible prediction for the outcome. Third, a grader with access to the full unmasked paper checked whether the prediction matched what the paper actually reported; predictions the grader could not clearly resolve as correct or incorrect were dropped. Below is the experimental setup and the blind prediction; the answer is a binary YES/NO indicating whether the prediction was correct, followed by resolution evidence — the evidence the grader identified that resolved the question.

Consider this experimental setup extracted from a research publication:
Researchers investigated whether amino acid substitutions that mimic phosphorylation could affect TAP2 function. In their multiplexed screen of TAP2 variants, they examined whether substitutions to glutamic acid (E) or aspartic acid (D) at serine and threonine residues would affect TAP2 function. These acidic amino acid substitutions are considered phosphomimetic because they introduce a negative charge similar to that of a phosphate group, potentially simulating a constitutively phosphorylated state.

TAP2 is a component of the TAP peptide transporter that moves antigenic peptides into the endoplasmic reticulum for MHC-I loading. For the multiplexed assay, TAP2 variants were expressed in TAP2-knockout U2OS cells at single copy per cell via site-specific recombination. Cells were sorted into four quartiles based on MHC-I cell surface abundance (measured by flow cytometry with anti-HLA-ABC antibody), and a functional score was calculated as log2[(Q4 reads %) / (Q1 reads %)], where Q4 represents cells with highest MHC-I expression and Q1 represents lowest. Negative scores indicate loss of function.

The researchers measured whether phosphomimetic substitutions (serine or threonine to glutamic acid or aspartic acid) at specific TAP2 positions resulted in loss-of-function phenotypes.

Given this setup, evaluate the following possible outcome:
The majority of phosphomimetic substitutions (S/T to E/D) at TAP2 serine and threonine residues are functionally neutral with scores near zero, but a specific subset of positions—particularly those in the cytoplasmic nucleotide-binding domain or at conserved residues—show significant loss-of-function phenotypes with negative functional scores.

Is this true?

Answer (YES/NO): NO